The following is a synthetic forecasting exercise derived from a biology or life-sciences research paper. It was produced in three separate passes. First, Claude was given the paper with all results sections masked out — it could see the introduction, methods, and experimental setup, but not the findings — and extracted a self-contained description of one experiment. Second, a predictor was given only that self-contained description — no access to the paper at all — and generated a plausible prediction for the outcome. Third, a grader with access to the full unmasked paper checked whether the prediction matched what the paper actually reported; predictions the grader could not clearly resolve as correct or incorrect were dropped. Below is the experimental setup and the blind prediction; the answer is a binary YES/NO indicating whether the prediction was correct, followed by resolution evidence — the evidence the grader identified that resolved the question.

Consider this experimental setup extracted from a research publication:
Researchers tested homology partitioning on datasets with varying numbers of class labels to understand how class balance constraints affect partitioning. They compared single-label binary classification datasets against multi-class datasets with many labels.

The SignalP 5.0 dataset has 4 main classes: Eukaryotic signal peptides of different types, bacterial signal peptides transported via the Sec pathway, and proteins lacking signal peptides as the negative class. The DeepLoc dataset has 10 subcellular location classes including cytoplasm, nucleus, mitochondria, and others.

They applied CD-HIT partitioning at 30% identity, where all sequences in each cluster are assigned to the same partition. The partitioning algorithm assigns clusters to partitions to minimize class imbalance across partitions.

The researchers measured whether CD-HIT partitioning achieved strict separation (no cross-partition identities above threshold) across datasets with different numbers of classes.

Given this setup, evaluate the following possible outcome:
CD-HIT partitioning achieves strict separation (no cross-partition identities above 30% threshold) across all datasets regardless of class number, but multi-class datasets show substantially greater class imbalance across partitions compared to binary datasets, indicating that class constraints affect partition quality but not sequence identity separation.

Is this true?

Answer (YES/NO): NO